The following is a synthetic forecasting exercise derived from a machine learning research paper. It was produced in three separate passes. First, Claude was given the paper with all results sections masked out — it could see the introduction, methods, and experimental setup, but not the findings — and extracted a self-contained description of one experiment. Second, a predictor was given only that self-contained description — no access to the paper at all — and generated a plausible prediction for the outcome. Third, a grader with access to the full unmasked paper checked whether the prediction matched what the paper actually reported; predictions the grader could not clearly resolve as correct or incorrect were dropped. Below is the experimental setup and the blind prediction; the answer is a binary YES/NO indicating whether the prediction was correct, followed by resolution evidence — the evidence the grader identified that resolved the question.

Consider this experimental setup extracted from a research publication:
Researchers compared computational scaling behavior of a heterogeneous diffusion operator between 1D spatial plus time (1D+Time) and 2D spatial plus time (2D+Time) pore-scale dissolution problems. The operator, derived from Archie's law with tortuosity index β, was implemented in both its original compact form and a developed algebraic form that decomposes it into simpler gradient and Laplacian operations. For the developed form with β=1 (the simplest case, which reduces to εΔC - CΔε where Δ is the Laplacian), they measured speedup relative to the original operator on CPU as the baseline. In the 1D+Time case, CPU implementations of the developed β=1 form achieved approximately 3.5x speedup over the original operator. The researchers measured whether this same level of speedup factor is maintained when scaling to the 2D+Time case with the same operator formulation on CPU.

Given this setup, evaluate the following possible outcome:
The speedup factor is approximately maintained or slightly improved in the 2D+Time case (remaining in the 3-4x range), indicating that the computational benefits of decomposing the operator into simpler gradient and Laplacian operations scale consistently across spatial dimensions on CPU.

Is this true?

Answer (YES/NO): NO